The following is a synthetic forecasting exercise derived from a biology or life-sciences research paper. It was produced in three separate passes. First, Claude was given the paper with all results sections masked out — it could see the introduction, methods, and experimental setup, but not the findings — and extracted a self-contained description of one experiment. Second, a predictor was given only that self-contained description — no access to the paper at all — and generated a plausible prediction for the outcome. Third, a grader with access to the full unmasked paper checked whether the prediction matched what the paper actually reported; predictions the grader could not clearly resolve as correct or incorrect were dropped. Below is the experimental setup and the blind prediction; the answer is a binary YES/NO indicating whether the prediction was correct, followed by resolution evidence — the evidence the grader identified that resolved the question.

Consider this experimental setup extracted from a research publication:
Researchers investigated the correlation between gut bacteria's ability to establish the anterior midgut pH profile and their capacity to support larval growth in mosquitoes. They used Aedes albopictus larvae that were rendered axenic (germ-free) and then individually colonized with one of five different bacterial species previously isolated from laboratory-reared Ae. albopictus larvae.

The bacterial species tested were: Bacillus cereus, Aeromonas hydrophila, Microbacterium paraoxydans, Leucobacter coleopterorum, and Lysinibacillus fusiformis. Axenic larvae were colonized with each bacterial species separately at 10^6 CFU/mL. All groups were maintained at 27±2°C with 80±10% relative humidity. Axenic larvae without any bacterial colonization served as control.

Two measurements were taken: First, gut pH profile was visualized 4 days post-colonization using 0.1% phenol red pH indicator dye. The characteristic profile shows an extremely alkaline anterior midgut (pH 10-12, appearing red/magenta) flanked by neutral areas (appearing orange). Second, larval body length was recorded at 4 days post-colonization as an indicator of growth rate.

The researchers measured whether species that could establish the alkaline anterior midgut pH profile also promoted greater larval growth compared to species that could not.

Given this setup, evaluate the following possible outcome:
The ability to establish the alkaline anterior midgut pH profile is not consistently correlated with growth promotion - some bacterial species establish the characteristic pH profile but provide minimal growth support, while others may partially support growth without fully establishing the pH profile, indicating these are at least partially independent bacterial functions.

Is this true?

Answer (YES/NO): NO